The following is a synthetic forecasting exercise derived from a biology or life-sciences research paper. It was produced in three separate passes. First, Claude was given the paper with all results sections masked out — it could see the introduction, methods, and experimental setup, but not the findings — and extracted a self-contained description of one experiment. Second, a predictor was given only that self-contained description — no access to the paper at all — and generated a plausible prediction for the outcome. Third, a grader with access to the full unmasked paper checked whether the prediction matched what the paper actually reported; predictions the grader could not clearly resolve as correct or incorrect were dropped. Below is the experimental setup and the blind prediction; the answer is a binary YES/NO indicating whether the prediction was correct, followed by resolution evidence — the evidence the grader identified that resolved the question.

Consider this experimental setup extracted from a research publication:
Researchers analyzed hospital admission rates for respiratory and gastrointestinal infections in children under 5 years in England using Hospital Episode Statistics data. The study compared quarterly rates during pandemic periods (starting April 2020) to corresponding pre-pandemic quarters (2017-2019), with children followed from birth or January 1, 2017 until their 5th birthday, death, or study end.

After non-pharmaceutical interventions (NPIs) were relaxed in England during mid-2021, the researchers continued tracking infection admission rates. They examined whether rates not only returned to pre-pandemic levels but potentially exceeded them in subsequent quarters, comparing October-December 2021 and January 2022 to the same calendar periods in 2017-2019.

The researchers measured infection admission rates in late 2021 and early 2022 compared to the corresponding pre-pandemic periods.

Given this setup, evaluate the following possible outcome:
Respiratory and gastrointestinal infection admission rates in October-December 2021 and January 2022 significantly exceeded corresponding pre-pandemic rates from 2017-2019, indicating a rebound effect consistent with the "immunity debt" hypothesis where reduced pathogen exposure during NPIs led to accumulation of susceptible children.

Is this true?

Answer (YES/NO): NO